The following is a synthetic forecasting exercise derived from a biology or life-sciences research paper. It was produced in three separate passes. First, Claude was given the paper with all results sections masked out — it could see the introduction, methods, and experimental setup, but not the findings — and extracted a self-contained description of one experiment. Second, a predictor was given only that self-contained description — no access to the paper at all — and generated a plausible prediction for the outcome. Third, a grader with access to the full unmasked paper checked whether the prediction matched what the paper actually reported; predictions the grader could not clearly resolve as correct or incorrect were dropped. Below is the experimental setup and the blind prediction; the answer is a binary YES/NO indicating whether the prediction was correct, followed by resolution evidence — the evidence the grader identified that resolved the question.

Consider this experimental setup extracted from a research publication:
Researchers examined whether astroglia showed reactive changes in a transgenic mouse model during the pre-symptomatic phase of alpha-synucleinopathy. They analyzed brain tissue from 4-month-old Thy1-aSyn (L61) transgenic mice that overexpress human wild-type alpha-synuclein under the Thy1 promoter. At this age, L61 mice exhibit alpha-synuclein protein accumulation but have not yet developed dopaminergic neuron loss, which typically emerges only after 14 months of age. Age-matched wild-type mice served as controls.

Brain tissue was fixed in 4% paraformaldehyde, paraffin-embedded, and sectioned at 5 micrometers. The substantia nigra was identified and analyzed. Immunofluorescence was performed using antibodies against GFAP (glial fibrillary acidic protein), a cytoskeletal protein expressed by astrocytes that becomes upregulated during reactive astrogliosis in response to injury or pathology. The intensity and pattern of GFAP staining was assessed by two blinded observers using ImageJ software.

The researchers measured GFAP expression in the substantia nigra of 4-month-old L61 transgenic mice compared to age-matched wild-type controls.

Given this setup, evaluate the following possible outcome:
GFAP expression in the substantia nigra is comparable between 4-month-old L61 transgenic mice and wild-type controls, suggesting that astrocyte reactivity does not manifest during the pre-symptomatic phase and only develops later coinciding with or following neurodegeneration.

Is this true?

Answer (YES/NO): NO